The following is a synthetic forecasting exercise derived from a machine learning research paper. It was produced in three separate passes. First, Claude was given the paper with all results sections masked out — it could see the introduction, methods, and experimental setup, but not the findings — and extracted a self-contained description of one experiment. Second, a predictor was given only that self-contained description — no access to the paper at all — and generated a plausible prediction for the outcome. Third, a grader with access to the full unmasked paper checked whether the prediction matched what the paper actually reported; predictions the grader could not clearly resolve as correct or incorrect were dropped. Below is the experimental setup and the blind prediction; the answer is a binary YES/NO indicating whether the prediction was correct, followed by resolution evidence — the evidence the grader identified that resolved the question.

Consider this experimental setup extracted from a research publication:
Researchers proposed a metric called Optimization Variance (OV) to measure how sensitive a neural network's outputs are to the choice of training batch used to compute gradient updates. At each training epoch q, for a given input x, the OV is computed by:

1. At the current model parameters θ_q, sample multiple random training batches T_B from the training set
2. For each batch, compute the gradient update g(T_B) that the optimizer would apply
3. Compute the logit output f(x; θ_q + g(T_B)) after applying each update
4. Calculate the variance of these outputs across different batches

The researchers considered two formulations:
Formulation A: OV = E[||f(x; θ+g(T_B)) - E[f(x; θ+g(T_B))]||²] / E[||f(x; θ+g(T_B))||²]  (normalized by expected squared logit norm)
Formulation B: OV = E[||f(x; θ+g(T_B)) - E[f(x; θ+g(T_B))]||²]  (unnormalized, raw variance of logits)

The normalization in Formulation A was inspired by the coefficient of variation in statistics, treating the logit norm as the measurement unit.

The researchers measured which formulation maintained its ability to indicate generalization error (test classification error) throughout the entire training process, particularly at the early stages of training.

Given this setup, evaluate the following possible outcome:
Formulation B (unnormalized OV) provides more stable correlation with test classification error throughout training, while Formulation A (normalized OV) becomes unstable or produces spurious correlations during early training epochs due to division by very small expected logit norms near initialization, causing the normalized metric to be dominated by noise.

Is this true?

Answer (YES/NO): NO